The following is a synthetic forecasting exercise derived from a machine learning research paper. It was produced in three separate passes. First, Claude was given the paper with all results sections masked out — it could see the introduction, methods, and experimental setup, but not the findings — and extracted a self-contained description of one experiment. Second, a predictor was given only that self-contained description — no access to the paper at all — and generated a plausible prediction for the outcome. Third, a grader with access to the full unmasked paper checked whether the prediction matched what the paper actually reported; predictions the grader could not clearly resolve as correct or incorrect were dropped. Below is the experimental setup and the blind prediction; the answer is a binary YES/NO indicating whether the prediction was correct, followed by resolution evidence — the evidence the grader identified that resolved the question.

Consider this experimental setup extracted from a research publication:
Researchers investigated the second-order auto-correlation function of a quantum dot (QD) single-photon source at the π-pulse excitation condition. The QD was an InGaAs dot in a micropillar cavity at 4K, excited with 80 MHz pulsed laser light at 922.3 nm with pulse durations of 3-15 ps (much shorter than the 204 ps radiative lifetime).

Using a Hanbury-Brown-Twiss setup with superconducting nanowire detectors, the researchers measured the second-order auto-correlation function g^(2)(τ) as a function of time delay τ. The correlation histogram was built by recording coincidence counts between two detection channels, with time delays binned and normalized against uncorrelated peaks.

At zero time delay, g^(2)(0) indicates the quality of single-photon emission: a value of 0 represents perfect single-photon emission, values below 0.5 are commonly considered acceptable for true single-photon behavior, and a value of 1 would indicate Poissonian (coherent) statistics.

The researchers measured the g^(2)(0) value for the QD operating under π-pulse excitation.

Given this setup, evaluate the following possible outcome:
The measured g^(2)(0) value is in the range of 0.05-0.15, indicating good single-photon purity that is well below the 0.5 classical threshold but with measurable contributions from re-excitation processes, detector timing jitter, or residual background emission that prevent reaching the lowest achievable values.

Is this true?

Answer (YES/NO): NO